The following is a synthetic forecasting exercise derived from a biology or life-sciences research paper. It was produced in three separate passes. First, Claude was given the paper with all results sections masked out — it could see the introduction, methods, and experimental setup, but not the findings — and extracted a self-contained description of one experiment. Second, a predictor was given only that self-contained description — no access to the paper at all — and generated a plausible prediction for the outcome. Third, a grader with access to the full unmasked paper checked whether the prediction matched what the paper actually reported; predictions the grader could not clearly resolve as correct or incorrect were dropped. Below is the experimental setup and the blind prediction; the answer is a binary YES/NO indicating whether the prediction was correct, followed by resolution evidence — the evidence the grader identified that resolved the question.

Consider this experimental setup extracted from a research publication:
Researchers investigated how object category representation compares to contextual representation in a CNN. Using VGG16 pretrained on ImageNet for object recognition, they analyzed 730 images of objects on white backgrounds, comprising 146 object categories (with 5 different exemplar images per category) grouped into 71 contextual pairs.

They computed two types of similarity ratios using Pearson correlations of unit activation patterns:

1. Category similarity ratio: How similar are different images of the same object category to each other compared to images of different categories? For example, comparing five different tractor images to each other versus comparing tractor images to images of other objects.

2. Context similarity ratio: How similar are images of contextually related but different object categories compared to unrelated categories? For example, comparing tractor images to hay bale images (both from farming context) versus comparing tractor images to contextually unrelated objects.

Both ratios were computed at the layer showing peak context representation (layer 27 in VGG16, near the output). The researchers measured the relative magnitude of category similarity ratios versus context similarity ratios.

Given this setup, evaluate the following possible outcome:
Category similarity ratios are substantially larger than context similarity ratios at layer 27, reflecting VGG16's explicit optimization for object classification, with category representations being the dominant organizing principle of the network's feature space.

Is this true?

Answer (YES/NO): YES